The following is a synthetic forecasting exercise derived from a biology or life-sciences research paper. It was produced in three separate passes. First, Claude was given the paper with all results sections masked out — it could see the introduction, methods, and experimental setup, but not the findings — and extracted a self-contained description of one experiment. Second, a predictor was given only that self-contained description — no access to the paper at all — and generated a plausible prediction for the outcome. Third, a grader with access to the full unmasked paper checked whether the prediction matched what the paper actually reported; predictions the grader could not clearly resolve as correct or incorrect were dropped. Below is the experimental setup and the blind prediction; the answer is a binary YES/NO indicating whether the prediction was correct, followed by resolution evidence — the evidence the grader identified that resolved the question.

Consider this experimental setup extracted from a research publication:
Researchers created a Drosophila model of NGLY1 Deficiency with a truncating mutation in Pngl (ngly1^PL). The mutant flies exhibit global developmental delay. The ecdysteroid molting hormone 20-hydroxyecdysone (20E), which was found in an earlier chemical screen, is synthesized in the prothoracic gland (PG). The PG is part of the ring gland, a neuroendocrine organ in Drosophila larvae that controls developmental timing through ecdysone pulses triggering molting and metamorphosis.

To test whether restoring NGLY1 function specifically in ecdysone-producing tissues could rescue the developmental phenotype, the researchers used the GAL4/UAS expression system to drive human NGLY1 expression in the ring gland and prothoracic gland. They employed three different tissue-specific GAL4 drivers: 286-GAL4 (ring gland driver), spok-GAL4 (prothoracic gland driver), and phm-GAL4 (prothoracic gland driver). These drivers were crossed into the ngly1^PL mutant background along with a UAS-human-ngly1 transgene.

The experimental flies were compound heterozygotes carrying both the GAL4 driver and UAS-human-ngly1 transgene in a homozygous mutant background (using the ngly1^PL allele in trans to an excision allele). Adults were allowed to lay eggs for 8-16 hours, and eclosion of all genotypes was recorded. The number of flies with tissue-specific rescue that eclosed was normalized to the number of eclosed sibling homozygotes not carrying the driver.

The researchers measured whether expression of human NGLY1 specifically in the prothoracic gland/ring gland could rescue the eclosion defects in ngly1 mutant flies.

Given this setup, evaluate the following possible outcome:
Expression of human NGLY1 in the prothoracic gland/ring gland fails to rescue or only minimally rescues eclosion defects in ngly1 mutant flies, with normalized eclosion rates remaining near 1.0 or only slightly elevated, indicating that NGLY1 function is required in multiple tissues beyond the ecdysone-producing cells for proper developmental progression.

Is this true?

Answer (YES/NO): NO